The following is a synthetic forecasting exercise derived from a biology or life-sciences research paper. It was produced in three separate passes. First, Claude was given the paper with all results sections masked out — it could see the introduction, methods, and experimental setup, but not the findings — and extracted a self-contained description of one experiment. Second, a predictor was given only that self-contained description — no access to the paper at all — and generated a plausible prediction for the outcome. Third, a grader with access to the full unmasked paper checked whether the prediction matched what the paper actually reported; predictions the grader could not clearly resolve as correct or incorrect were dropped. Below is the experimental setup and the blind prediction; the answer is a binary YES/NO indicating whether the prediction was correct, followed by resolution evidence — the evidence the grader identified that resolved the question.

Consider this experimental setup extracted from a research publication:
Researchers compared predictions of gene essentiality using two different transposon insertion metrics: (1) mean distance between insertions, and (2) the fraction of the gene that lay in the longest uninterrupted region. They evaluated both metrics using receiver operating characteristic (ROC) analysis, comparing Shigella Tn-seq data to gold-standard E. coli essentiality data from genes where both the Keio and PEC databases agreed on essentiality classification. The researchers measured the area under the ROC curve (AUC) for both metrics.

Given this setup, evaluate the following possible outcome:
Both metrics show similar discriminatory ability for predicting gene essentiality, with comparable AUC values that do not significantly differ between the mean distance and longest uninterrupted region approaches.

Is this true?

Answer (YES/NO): YES